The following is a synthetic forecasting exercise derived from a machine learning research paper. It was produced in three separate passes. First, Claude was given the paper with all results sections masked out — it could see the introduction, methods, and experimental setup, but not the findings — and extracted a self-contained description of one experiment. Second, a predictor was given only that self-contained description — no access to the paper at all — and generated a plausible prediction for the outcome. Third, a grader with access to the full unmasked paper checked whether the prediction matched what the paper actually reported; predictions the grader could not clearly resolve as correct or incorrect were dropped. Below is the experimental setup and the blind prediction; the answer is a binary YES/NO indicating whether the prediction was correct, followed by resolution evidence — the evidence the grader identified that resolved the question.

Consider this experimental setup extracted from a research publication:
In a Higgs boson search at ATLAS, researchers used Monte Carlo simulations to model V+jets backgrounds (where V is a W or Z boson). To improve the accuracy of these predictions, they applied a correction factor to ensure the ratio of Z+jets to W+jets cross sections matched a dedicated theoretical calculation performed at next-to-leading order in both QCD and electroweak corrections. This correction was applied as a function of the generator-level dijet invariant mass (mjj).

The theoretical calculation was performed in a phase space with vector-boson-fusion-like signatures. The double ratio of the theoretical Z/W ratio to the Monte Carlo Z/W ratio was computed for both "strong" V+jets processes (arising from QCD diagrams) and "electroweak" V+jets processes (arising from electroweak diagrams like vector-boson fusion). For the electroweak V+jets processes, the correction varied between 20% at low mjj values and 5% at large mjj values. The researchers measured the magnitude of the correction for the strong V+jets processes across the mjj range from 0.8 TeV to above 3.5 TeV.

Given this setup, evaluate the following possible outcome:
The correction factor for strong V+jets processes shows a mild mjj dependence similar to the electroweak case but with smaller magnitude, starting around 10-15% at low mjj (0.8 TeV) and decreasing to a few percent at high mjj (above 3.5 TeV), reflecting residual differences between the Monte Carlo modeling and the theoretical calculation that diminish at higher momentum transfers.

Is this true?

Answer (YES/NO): NO